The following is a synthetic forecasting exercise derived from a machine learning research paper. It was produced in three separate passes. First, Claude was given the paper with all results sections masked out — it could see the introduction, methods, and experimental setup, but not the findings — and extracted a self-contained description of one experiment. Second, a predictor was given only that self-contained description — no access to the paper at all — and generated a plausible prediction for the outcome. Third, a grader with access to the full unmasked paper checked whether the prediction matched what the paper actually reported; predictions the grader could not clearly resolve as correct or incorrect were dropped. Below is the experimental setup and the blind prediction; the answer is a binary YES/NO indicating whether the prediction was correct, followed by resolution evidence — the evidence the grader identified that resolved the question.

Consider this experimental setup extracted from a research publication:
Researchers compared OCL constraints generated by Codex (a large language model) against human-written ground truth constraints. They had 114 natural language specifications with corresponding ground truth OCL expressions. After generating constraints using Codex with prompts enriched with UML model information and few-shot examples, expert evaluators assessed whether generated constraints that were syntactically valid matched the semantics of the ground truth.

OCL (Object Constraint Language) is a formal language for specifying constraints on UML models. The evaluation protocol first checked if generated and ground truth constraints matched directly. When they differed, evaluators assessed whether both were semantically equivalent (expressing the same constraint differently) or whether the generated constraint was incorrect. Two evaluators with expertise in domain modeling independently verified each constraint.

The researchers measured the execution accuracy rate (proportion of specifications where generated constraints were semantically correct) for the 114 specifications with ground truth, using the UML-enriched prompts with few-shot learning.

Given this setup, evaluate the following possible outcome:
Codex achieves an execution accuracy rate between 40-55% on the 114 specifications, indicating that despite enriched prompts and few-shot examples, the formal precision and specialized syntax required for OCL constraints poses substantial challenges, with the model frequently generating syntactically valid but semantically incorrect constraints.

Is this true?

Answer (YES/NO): NO